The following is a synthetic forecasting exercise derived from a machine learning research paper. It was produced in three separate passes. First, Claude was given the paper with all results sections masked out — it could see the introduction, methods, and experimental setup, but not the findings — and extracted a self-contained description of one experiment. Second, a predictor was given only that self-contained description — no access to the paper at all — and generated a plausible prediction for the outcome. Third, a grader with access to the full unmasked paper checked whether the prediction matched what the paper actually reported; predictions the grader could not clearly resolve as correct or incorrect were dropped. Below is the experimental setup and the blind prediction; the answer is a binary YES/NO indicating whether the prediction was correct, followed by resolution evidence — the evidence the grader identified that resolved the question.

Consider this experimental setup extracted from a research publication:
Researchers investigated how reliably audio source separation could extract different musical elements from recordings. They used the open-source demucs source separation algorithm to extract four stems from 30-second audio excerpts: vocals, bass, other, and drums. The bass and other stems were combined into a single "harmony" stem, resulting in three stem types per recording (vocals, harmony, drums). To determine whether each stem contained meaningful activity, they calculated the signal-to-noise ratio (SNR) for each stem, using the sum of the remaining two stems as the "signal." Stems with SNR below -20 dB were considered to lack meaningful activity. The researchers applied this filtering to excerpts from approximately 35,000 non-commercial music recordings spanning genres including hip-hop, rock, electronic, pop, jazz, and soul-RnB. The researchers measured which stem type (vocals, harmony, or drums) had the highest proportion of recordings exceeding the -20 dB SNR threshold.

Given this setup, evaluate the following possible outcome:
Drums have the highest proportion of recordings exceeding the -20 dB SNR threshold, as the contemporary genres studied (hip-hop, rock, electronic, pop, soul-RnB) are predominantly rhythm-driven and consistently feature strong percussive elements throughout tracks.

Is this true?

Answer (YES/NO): NO